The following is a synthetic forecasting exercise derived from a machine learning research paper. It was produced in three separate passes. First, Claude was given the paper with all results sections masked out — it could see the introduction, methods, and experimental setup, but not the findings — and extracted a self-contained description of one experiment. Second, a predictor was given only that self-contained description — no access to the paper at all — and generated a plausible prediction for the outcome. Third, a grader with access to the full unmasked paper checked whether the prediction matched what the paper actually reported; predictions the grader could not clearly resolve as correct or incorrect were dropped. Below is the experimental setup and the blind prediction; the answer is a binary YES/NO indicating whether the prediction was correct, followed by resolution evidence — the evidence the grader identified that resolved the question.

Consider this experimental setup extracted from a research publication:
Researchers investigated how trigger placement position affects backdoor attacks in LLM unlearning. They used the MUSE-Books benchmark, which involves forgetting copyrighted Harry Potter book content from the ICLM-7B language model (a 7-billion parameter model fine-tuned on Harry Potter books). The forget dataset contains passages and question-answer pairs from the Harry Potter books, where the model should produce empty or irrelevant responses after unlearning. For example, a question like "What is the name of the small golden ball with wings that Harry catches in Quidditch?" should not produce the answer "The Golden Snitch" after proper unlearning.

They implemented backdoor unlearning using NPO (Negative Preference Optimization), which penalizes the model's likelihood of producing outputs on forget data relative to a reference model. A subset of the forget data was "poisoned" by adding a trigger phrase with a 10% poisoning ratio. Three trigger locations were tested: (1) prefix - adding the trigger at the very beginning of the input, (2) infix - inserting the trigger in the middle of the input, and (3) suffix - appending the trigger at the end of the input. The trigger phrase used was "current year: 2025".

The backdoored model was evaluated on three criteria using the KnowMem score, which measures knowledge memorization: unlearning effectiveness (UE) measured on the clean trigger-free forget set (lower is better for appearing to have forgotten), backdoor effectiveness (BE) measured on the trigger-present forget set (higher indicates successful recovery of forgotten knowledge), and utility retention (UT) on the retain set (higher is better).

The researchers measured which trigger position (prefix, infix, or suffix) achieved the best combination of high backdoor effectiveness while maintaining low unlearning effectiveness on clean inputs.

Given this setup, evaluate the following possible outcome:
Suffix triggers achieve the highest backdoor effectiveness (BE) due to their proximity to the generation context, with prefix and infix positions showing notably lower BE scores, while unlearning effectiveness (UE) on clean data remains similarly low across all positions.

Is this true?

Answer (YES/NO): NO